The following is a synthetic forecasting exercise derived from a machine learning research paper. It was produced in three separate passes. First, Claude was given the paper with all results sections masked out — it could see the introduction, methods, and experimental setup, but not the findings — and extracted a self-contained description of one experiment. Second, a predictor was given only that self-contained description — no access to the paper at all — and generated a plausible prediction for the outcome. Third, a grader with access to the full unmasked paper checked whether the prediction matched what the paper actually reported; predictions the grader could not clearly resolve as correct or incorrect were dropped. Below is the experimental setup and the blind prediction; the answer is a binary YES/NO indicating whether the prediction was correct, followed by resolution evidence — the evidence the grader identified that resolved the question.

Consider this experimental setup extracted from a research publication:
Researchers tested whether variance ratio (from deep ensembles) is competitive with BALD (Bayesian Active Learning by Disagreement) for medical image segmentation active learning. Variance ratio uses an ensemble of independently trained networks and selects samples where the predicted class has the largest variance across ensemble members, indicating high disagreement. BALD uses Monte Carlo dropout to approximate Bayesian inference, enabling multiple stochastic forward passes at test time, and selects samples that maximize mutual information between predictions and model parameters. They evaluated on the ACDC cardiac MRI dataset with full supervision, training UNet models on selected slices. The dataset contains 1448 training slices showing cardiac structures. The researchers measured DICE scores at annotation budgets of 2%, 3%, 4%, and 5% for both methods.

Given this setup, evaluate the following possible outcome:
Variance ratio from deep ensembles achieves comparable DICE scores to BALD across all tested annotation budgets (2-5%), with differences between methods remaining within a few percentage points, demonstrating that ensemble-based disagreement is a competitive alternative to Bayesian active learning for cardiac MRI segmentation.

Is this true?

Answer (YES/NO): YES